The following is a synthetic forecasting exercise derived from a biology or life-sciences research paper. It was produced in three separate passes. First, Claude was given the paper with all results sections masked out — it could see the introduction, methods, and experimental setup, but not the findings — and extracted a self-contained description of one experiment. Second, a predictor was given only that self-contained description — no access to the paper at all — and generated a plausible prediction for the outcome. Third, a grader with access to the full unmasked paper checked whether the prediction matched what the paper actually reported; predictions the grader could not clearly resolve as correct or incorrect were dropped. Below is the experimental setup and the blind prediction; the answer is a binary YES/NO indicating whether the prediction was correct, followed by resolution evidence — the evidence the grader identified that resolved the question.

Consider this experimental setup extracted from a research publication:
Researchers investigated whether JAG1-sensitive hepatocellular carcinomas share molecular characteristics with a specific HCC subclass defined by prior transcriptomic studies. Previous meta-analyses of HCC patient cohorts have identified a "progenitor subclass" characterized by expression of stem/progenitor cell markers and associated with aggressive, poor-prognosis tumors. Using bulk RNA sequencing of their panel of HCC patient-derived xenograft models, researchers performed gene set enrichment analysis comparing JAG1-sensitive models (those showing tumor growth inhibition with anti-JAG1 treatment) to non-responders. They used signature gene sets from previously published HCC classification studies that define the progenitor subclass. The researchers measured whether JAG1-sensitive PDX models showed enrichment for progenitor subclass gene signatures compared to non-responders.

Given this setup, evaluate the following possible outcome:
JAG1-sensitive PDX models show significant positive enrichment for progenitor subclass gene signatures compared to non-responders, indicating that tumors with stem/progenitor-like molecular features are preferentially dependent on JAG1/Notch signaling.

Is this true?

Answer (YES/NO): YES